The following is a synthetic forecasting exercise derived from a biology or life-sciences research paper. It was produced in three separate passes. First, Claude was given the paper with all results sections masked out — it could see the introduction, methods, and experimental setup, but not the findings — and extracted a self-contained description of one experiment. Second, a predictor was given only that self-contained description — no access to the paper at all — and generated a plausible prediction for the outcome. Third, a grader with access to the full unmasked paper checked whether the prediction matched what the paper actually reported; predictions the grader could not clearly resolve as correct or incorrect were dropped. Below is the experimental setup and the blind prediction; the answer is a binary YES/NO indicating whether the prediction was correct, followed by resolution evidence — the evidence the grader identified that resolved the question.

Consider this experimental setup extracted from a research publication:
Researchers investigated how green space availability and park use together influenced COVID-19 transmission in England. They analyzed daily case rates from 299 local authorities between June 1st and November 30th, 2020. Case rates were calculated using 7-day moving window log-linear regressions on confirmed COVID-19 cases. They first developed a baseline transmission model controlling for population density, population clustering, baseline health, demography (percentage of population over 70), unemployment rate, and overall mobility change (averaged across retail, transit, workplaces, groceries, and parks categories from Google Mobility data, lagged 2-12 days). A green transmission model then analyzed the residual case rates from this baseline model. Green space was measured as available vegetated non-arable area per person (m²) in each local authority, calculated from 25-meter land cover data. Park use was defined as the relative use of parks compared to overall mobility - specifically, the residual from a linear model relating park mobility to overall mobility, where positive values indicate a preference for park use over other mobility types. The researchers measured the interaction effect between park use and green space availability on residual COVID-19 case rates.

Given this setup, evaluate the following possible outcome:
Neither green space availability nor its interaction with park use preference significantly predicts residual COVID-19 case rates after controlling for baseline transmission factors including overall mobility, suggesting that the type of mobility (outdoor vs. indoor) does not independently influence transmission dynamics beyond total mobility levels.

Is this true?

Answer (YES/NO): NO